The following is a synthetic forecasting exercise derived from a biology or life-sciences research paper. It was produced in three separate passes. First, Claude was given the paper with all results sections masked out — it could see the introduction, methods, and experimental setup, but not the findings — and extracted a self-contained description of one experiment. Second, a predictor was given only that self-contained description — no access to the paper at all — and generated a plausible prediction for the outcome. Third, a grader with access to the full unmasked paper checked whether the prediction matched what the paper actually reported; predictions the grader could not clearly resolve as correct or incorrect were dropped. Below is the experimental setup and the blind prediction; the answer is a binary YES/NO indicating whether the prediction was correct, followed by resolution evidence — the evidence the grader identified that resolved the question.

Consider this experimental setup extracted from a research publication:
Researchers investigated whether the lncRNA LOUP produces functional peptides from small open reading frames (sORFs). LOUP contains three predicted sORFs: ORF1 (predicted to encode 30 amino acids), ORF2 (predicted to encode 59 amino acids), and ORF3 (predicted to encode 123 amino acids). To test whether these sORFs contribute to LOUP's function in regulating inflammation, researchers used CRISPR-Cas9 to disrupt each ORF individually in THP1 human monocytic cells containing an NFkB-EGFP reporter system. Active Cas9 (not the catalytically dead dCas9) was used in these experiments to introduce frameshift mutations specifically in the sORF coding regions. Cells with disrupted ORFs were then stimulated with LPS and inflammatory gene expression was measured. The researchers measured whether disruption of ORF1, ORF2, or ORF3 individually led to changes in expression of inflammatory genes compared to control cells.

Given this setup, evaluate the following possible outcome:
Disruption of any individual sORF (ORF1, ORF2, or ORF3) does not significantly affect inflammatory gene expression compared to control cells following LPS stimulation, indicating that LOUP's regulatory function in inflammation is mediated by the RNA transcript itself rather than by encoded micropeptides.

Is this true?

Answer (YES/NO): NO